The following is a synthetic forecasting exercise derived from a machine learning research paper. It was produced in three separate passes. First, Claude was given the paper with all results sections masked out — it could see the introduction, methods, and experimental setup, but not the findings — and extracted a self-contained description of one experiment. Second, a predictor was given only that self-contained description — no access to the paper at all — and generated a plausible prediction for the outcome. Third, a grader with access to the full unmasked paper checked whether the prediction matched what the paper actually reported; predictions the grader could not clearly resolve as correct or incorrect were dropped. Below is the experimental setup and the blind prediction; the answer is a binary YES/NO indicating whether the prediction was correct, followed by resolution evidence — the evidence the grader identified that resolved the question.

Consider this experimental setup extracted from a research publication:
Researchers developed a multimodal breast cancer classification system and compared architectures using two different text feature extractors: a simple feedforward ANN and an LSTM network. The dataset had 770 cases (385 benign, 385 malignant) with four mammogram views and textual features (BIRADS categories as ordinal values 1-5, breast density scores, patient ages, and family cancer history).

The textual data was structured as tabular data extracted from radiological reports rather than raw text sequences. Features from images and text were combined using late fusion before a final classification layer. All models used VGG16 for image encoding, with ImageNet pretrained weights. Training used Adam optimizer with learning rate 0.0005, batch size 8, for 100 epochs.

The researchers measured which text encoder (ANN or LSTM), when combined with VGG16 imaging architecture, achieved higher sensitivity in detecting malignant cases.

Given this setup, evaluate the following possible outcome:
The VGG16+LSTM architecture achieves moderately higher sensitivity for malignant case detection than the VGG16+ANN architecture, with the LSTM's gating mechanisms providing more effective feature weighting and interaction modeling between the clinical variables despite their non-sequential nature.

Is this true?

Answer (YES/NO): NO